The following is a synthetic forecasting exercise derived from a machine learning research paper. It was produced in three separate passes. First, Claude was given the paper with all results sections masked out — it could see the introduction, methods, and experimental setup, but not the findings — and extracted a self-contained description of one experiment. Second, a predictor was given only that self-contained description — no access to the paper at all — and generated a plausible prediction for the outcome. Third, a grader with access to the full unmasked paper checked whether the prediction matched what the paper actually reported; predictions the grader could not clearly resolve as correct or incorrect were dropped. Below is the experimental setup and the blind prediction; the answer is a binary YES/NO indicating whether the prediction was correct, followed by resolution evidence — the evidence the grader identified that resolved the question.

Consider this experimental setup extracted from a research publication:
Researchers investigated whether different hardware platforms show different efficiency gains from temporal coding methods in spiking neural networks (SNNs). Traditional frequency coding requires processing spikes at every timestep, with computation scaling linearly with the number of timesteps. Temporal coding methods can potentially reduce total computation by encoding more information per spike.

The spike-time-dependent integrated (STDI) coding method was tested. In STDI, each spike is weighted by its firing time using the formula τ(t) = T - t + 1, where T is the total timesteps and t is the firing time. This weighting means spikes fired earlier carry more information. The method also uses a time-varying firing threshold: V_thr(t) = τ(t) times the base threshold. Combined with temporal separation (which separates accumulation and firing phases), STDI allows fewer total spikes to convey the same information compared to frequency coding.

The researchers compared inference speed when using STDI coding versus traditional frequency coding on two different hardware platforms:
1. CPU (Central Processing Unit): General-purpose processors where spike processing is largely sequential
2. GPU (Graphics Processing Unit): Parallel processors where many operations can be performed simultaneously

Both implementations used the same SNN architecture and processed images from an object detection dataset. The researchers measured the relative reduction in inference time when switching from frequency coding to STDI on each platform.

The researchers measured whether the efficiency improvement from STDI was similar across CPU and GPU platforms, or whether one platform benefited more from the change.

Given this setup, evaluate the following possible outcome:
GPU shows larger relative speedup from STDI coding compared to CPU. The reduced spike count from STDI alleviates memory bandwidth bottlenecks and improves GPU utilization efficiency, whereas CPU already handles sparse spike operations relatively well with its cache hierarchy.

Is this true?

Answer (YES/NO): NO